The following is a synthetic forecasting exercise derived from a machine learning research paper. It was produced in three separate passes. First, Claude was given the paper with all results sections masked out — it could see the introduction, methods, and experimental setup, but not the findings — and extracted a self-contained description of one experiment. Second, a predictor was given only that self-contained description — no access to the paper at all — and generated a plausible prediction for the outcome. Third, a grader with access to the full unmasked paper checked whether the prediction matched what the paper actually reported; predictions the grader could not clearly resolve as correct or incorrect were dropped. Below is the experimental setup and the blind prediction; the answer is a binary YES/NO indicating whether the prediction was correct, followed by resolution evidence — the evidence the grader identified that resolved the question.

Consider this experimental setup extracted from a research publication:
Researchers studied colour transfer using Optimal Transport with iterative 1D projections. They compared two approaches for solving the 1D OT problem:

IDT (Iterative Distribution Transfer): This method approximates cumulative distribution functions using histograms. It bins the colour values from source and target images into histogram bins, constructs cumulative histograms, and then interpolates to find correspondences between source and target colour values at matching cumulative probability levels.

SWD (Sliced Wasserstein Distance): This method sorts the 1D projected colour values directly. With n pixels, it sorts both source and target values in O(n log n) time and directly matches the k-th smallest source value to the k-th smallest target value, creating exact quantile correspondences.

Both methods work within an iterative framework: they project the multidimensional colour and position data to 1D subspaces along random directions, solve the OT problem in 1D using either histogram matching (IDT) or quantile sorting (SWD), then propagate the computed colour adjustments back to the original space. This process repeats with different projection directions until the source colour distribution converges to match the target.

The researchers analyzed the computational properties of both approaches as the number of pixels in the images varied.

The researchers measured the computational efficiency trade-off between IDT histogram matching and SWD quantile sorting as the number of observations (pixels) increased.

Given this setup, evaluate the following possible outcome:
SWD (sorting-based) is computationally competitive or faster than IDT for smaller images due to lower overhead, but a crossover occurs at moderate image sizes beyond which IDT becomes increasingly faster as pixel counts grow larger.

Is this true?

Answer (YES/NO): YES